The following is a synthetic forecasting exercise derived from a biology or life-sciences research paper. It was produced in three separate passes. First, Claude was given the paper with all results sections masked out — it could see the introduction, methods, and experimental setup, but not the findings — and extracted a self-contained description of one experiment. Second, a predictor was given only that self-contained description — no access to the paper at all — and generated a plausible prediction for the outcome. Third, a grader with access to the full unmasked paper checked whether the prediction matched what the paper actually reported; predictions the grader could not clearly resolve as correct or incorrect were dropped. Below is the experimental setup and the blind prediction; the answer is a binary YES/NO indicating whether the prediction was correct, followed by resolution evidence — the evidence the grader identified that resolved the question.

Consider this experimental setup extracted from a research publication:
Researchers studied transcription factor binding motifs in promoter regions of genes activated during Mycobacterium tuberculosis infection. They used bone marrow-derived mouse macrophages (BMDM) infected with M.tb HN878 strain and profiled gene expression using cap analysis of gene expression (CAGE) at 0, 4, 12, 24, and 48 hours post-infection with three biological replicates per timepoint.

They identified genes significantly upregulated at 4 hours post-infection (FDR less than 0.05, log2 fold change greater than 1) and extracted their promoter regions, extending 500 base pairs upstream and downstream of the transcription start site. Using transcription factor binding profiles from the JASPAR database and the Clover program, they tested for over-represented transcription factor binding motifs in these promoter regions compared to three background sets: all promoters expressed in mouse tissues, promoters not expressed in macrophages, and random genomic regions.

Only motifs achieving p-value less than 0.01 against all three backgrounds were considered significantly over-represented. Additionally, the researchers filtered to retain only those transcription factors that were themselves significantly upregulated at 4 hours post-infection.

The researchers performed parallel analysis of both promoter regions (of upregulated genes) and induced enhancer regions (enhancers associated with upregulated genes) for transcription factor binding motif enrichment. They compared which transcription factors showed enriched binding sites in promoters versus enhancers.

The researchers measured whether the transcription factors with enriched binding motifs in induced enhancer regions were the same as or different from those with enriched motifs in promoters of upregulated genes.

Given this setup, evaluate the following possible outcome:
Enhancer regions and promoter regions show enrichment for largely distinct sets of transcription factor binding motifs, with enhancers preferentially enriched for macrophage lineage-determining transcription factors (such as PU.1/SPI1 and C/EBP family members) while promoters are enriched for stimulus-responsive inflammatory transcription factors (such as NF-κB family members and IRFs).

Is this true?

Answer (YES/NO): NO